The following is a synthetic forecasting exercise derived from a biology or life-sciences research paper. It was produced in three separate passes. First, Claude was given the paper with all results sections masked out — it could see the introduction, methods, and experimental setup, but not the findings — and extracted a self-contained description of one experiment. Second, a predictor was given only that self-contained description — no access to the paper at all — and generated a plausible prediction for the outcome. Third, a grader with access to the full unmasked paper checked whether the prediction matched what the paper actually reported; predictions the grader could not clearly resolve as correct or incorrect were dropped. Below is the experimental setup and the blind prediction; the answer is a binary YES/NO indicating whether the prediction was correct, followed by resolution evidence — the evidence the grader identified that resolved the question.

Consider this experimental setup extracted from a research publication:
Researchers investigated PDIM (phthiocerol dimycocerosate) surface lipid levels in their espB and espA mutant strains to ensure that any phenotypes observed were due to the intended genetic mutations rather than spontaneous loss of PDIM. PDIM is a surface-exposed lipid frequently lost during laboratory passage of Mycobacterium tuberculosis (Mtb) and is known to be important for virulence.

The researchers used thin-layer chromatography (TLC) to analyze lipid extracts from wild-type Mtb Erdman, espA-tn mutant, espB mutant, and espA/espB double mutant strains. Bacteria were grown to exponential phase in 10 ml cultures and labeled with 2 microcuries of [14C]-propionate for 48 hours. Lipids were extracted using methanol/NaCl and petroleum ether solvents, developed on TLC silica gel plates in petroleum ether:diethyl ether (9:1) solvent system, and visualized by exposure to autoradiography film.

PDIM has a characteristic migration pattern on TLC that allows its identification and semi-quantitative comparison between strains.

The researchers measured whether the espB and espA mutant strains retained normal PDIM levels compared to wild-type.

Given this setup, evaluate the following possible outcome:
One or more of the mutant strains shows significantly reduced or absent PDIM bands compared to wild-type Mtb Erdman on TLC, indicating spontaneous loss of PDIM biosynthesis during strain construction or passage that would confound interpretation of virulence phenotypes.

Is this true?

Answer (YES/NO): NO